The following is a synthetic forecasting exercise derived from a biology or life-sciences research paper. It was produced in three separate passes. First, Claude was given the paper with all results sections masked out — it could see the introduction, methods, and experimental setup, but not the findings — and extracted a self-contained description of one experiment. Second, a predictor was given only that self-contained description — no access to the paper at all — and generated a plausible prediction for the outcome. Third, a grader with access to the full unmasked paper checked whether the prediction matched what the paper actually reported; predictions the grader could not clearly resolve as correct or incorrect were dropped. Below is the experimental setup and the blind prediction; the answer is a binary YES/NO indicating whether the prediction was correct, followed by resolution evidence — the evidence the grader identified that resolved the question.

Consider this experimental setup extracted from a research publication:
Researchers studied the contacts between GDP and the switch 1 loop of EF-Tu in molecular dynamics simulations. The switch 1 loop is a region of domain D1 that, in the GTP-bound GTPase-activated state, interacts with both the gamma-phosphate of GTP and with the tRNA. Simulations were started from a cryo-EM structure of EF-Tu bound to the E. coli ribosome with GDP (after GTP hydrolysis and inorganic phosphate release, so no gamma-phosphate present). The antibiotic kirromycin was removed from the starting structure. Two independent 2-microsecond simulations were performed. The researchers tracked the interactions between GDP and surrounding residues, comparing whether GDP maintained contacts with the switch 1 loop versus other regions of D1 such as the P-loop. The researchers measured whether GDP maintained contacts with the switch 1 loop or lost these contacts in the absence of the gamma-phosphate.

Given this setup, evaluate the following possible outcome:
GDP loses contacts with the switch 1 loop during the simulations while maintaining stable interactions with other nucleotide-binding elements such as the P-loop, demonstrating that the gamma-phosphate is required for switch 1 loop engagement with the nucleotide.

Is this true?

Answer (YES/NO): YES